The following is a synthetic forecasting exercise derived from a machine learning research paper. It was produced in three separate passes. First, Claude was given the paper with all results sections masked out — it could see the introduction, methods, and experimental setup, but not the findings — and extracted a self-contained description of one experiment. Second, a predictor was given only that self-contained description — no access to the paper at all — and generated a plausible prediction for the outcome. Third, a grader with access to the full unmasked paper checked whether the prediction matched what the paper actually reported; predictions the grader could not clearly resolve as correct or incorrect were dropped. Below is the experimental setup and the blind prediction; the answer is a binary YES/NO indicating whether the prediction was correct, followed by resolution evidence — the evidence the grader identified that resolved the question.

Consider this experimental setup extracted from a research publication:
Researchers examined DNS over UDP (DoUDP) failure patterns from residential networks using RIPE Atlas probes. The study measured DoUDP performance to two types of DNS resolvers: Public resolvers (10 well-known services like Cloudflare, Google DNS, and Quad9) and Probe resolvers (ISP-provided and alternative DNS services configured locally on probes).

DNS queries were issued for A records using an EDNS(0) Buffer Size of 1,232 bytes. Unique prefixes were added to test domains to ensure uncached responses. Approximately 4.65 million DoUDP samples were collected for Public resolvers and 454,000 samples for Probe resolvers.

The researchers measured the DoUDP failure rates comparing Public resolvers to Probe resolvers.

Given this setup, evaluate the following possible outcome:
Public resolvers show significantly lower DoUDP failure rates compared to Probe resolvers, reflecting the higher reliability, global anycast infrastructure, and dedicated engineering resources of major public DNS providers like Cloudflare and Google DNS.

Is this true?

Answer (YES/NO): NO